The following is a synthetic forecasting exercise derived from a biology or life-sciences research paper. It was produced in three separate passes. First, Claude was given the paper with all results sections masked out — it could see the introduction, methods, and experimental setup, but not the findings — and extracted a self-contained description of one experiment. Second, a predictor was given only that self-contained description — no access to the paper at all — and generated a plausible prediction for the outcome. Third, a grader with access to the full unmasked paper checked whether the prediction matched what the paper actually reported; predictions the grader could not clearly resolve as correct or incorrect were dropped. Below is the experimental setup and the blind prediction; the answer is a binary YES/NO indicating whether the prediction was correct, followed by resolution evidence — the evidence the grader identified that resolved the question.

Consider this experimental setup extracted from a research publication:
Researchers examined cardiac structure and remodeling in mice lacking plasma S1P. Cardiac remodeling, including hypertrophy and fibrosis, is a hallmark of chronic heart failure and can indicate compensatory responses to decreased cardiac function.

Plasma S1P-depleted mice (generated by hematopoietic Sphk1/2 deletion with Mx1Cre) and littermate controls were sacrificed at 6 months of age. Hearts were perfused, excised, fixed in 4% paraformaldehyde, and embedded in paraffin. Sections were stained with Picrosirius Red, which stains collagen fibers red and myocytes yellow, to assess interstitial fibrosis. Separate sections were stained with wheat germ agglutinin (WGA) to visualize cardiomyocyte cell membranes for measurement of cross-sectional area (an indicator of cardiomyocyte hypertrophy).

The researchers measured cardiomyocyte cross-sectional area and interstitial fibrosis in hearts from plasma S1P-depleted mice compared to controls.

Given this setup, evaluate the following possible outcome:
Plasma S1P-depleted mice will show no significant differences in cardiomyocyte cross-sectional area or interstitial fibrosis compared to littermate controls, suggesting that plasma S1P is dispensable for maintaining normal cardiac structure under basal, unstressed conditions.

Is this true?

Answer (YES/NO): NO